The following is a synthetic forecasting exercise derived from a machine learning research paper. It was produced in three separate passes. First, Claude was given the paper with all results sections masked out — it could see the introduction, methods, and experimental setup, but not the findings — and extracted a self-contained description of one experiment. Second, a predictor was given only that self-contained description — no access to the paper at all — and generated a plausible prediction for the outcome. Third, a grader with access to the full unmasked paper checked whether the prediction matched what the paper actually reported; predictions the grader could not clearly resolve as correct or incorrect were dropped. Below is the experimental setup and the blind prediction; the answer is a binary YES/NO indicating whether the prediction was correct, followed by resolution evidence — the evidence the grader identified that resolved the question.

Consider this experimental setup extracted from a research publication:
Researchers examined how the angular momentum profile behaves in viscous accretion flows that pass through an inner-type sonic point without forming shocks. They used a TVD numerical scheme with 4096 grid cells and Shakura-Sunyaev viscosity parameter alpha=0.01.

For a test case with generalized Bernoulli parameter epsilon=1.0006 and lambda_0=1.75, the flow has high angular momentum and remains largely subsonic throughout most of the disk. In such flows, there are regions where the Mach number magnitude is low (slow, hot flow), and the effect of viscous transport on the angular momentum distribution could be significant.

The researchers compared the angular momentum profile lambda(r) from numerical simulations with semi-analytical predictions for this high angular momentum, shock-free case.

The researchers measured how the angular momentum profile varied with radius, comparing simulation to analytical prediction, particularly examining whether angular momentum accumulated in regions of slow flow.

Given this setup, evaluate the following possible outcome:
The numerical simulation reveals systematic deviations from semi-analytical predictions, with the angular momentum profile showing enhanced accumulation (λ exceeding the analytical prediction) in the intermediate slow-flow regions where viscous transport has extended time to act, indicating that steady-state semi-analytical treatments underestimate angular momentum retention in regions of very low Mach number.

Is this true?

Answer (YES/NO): NO